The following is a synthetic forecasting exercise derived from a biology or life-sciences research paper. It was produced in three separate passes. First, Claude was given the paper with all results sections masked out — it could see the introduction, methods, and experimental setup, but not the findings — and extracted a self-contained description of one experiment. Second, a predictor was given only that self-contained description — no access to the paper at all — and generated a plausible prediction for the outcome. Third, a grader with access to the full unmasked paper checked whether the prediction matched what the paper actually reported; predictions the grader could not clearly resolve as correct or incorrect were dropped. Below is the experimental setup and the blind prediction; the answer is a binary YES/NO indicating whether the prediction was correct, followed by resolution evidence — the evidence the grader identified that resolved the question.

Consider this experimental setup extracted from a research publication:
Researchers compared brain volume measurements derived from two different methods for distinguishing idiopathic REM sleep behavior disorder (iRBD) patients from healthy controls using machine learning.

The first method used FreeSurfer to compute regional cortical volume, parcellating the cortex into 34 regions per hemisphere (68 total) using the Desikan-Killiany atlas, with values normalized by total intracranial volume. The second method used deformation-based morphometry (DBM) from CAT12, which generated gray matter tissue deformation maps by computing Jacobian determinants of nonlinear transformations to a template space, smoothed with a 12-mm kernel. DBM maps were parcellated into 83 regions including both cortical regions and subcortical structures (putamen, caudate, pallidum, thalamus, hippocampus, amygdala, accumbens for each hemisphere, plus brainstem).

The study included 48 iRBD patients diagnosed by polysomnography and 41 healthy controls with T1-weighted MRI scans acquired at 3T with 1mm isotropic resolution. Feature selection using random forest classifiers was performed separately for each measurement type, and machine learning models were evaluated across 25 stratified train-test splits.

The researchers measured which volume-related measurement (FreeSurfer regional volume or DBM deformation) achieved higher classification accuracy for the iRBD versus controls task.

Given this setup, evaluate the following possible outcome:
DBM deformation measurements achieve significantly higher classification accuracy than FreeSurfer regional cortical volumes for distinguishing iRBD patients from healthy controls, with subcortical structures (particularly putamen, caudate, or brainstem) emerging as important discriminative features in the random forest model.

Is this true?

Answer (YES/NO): YES